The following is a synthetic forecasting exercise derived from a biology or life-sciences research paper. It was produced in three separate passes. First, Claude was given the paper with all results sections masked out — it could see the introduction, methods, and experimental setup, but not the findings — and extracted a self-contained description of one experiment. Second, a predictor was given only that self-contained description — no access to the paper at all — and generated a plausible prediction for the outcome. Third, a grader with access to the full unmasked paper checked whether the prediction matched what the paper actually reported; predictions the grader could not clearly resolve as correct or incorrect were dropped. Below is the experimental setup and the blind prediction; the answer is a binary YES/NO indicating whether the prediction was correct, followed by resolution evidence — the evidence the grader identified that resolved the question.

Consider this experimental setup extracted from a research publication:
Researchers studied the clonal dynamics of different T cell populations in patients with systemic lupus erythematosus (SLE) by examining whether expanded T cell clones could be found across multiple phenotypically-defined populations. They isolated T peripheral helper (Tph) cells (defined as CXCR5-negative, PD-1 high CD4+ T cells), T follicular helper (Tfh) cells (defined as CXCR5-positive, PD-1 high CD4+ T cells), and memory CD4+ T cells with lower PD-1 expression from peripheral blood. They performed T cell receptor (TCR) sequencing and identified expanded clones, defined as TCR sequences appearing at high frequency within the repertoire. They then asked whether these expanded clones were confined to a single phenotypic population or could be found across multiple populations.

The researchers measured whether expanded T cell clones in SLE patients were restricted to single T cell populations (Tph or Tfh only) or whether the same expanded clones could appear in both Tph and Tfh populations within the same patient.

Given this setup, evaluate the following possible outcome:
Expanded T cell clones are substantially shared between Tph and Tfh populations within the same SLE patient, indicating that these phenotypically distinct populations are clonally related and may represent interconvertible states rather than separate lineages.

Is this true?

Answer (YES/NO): YES